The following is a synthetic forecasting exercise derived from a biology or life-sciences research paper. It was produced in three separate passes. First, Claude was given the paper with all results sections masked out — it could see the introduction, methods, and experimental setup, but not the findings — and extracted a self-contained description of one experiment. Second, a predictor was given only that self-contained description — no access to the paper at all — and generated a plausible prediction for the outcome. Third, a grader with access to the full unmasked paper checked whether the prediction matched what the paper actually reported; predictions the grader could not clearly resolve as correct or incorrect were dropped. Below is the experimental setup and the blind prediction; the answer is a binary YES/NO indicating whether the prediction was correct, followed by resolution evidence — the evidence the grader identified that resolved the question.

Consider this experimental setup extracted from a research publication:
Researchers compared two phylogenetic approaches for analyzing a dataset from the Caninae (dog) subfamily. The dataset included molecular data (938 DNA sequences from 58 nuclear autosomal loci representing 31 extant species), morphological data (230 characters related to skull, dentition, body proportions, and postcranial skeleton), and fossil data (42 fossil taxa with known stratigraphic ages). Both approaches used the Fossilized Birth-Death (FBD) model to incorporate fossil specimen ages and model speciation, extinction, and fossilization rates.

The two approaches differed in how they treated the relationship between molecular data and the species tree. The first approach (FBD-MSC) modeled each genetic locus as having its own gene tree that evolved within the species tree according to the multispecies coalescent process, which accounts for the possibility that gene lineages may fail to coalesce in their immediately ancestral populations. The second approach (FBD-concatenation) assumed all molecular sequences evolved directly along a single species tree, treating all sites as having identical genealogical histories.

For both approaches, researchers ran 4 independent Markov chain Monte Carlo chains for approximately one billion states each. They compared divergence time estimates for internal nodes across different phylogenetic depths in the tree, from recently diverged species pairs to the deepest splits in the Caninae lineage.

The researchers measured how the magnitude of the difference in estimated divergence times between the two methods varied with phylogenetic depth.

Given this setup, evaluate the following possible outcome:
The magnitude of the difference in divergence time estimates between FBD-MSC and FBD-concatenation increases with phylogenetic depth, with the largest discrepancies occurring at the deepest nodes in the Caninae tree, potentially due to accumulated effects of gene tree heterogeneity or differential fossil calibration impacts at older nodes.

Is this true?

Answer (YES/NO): NO